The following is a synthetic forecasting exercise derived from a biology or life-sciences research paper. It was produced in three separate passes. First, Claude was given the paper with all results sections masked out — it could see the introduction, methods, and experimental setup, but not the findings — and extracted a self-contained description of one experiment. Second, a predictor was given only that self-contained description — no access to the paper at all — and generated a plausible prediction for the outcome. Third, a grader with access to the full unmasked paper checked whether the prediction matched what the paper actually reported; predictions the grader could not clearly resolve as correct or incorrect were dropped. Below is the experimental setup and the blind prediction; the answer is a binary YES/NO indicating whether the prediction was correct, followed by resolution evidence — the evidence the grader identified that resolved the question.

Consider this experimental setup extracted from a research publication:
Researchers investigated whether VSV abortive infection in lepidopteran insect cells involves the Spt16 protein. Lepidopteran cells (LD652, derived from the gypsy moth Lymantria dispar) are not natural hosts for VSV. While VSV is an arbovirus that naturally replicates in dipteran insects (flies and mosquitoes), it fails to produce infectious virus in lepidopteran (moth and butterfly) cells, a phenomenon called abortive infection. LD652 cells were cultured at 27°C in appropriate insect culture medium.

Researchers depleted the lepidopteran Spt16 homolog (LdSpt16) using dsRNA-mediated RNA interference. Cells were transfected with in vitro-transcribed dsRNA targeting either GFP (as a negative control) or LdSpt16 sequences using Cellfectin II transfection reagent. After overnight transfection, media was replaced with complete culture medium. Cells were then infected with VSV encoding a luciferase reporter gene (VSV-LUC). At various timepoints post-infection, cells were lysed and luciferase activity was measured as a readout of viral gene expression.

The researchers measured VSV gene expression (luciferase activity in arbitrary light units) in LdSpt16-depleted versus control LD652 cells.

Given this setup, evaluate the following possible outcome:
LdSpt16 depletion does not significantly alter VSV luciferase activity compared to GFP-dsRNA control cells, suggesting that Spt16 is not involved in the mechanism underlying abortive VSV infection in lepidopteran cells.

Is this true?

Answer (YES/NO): NO